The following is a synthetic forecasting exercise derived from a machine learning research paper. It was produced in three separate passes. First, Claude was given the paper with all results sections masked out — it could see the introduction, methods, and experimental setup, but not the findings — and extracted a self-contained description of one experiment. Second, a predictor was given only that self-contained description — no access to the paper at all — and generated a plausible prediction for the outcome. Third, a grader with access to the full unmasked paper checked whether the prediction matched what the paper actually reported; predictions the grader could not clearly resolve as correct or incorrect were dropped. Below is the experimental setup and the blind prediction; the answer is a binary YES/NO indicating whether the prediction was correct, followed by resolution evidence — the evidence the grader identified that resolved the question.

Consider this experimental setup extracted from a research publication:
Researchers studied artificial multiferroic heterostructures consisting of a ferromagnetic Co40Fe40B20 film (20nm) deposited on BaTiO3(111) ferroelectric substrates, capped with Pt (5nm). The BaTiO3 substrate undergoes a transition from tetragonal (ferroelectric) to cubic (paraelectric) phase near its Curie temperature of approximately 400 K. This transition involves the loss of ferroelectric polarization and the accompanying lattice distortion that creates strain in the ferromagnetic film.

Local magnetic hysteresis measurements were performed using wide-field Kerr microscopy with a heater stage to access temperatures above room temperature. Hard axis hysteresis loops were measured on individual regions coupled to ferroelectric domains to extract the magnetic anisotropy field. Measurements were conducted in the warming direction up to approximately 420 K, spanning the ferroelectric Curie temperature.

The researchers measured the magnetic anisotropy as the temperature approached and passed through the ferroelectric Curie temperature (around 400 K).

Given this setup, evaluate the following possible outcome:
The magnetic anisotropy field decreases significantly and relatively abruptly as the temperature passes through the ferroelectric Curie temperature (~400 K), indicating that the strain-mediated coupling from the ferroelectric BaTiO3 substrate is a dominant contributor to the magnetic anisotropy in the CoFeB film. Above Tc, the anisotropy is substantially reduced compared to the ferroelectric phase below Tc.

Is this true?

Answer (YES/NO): YES